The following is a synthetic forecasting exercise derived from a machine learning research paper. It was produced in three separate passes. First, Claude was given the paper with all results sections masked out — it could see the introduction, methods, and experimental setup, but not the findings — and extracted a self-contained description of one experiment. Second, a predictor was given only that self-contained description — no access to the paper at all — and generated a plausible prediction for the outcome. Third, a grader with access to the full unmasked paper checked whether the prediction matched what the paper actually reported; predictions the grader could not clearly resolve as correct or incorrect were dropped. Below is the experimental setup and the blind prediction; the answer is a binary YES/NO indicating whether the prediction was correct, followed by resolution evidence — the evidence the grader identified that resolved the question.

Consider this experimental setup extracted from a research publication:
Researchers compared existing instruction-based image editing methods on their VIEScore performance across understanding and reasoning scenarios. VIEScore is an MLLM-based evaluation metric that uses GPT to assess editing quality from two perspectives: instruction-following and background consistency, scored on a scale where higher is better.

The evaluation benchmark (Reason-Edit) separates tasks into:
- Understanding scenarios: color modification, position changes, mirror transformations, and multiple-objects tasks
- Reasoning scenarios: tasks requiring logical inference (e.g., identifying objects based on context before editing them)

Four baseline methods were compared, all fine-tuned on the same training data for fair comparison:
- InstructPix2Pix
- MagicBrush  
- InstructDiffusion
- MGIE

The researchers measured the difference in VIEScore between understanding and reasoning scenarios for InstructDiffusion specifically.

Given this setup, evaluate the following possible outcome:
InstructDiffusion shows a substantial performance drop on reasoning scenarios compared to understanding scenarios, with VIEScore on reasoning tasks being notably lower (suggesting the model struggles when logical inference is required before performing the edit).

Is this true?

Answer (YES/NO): NO